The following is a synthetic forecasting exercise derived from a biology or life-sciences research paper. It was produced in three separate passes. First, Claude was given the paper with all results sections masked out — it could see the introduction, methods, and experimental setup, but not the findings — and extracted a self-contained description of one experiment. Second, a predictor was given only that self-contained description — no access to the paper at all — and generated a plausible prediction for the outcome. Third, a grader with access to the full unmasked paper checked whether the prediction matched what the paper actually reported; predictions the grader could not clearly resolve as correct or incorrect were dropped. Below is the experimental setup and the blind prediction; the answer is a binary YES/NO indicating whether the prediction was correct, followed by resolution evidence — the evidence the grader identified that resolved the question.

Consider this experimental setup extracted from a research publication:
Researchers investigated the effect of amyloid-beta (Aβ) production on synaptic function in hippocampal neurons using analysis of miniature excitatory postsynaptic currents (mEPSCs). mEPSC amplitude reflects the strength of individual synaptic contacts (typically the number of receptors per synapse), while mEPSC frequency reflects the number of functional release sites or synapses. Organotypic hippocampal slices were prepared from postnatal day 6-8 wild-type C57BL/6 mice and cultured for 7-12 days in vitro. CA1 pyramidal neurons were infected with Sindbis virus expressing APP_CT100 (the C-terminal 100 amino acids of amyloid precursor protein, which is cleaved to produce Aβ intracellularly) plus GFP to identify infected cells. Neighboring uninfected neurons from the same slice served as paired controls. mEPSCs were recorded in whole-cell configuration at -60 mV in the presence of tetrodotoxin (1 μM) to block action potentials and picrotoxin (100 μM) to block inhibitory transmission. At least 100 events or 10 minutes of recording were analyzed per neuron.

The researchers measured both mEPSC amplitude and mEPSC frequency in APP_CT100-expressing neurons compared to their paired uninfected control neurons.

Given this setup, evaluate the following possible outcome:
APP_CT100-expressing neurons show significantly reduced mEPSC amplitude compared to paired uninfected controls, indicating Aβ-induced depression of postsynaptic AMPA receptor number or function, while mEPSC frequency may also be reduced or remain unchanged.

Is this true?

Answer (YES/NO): NO